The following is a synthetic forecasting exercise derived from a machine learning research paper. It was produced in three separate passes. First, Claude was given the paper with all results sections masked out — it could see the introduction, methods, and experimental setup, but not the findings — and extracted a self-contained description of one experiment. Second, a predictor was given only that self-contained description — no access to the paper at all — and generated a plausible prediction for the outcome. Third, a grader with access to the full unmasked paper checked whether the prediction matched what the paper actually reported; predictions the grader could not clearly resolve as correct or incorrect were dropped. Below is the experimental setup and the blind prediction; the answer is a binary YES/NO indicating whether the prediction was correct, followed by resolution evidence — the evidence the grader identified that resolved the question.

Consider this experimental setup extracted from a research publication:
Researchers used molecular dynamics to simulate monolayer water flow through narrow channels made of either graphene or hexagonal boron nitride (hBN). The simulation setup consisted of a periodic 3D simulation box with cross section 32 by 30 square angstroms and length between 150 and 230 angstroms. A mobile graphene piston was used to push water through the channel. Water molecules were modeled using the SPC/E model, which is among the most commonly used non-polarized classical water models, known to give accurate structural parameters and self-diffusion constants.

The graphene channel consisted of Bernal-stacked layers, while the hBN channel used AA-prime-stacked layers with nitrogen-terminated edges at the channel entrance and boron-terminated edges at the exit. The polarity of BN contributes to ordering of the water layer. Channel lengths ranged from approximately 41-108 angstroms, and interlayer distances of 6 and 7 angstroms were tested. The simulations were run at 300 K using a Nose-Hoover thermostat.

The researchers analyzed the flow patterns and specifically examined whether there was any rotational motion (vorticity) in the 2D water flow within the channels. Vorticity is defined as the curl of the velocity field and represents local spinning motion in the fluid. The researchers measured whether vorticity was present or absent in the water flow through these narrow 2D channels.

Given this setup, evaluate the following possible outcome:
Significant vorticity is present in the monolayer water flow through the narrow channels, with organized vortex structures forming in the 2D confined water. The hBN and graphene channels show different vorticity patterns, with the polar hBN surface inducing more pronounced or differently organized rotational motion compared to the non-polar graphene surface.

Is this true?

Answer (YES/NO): NO